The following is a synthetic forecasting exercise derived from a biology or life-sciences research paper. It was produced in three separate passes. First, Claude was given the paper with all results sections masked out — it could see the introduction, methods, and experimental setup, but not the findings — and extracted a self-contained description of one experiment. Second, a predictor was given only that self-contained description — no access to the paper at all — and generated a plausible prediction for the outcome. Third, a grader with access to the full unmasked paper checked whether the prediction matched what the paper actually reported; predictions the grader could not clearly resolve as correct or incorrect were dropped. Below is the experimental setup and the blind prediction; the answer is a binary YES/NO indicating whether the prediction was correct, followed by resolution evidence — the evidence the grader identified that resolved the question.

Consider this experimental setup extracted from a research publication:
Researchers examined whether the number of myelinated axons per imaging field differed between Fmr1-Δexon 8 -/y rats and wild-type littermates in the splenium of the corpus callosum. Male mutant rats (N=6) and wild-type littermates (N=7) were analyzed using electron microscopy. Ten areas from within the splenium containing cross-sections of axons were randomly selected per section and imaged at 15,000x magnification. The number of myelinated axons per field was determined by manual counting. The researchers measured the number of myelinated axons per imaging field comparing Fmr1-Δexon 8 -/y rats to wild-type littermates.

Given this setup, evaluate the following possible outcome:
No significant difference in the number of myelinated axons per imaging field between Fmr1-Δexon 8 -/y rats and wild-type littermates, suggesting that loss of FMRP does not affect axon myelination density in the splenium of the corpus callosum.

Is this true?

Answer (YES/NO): YES